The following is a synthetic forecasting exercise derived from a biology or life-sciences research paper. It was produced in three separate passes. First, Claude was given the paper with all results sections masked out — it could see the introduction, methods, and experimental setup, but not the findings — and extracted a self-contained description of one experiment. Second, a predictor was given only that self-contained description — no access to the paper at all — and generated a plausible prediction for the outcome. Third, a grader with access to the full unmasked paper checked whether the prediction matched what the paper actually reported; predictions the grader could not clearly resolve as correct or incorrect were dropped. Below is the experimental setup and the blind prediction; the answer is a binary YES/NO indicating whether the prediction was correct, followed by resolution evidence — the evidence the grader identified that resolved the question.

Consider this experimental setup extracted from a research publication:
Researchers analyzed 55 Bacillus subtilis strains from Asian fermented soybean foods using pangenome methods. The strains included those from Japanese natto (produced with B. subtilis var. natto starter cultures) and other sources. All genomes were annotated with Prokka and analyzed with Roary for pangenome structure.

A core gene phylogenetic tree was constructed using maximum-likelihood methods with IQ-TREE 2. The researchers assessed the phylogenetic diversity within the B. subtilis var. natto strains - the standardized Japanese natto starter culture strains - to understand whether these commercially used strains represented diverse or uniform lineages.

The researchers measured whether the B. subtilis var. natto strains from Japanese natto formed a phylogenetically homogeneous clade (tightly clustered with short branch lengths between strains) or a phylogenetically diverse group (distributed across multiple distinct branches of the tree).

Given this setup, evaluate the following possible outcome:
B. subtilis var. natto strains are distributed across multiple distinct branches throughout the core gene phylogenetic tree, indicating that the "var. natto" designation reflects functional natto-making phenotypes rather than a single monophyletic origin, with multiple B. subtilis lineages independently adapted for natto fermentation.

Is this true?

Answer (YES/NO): NO